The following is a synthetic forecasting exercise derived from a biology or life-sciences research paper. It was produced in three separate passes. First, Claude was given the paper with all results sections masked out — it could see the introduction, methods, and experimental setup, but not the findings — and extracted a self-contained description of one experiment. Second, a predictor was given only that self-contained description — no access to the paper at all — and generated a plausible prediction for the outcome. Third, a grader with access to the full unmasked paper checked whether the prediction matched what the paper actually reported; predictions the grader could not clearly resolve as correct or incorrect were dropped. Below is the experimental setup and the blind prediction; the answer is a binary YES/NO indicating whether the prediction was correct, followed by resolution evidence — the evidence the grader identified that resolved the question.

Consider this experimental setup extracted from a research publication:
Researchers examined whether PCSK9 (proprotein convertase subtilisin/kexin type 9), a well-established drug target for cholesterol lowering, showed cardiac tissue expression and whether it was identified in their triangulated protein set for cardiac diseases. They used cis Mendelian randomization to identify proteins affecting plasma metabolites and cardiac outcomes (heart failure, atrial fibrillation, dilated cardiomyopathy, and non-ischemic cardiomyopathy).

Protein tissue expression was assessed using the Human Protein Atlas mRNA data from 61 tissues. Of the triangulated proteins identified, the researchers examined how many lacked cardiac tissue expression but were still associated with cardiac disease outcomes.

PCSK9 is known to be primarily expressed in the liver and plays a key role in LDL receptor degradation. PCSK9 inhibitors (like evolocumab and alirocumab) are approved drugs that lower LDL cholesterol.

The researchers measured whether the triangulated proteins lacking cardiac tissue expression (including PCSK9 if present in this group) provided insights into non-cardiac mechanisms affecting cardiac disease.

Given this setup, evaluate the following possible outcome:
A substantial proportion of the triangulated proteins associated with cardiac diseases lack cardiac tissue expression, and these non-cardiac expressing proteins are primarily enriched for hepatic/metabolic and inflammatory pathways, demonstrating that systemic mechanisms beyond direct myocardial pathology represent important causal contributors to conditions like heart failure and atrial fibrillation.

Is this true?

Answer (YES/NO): NO